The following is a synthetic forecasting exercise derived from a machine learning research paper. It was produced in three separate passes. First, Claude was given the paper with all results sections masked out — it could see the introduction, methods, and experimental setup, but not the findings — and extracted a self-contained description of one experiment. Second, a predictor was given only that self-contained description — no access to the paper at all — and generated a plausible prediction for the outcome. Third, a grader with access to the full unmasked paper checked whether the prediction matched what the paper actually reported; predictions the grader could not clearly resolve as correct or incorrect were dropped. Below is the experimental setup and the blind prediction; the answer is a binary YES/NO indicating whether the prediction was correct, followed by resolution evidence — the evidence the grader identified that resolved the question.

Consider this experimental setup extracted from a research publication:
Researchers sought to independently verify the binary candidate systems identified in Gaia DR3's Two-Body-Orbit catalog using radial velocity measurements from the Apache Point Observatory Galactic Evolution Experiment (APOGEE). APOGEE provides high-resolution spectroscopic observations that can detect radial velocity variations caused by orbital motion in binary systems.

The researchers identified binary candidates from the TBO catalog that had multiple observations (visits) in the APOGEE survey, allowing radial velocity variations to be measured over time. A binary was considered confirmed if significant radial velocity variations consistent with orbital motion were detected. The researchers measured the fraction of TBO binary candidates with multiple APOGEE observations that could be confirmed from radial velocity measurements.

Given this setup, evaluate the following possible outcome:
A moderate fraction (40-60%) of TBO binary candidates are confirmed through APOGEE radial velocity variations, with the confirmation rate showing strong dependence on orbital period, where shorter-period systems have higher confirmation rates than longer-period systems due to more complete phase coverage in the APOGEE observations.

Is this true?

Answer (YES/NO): NO